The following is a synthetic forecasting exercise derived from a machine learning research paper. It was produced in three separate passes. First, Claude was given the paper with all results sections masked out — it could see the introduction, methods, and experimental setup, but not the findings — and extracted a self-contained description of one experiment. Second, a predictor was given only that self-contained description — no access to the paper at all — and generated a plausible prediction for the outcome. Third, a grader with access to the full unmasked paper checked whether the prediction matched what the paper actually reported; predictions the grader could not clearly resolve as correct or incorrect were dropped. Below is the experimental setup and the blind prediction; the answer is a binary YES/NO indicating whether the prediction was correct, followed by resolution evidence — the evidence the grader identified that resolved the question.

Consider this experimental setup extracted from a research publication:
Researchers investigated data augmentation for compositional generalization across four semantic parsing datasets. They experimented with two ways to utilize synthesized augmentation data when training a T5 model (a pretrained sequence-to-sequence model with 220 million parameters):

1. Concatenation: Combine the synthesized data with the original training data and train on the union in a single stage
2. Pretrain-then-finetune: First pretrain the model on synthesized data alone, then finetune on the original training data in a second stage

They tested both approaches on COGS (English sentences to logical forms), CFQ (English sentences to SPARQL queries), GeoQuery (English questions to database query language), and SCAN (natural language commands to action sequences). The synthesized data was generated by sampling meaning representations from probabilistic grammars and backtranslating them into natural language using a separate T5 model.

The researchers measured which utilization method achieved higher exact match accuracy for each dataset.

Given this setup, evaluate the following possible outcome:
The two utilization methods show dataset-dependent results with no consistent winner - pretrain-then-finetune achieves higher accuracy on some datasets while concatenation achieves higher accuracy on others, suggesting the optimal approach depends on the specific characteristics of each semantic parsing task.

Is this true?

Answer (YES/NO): YES